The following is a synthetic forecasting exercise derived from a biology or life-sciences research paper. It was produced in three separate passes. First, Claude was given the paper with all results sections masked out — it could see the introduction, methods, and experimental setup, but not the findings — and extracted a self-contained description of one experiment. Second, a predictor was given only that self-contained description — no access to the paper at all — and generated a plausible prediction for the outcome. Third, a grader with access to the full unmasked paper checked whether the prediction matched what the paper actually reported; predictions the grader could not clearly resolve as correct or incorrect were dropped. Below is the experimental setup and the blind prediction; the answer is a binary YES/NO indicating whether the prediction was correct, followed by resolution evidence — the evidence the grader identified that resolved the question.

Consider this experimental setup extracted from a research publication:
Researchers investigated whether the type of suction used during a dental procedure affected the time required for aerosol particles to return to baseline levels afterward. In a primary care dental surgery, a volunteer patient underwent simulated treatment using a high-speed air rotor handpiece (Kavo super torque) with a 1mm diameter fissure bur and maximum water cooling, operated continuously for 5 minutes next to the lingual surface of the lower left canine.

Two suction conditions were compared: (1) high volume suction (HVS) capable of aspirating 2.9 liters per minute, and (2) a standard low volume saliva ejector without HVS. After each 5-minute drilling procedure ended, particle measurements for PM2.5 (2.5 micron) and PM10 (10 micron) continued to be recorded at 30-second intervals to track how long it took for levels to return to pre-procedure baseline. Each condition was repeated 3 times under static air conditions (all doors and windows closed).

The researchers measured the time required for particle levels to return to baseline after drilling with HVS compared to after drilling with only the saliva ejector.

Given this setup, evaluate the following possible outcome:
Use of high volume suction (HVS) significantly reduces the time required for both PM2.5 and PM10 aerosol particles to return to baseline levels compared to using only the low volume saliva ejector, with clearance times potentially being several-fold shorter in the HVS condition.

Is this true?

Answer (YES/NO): YES